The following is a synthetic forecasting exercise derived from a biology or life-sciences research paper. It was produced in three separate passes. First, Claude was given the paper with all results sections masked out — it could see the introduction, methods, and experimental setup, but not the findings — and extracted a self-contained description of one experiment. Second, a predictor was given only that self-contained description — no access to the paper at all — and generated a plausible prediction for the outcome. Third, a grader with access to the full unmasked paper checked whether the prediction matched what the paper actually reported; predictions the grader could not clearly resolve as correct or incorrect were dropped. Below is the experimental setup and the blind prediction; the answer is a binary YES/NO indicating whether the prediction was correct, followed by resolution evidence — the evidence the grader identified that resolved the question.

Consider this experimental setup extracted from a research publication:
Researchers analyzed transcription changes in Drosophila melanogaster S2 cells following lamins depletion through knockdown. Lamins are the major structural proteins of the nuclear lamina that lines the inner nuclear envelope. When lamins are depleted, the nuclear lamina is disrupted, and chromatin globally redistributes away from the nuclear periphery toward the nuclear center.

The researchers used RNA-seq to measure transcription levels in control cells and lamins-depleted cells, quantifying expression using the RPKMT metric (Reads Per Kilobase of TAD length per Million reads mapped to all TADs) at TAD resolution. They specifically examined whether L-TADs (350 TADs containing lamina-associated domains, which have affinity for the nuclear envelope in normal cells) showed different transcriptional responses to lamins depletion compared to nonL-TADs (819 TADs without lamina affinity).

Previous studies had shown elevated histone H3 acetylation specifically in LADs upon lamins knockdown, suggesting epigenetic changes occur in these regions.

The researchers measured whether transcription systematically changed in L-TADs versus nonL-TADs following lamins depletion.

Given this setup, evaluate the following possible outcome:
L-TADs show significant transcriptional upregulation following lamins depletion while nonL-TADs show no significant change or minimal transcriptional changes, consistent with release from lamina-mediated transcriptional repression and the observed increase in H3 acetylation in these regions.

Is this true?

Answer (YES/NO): NO